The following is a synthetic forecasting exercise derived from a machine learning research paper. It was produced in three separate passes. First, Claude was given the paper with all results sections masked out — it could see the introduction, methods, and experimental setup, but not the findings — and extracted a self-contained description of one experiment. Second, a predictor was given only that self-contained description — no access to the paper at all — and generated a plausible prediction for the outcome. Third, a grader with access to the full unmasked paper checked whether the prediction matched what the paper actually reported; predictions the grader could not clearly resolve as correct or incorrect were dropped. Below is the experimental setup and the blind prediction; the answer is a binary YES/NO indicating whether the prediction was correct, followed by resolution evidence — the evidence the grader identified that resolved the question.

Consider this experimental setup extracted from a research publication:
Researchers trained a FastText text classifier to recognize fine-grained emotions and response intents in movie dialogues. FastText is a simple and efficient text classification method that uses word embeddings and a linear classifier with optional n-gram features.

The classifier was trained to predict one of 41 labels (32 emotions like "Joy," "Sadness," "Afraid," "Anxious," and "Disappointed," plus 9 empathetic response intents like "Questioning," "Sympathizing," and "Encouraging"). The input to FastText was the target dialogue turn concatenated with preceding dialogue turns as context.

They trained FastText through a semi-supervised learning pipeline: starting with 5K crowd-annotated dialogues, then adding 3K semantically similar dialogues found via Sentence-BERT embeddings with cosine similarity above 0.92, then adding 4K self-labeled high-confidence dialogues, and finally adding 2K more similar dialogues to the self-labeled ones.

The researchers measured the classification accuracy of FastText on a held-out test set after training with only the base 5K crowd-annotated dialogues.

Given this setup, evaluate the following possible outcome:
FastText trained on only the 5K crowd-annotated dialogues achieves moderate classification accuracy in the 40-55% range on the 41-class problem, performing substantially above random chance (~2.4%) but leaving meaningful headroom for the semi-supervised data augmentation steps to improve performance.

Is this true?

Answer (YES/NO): NO